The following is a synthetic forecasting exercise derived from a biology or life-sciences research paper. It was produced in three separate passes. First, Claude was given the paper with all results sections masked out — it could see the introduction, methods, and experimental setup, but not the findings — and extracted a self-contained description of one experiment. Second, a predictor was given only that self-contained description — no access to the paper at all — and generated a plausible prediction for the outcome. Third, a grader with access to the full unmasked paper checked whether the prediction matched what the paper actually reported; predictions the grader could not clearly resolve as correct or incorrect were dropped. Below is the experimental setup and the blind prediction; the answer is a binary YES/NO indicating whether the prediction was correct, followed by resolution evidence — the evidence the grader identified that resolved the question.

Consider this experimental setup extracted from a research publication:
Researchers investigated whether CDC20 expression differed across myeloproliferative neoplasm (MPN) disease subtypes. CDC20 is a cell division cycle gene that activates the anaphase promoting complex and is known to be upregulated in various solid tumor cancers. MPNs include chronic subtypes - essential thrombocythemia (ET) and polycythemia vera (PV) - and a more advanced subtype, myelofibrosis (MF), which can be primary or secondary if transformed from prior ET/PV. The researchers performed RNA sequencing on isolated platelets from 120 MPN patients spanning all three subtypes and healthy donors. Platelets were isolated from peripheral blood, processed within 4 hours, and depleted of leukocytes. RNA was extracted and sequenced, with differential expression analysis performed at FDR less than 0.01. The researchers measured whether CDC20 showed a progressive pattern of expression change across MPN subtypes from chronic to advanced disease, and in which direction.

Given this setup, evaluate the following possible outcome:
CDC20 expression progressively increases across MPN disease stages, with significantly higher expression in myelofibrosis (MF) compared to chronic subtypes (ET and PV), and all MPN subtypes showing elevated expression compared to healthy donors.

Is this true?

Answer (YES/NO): NO